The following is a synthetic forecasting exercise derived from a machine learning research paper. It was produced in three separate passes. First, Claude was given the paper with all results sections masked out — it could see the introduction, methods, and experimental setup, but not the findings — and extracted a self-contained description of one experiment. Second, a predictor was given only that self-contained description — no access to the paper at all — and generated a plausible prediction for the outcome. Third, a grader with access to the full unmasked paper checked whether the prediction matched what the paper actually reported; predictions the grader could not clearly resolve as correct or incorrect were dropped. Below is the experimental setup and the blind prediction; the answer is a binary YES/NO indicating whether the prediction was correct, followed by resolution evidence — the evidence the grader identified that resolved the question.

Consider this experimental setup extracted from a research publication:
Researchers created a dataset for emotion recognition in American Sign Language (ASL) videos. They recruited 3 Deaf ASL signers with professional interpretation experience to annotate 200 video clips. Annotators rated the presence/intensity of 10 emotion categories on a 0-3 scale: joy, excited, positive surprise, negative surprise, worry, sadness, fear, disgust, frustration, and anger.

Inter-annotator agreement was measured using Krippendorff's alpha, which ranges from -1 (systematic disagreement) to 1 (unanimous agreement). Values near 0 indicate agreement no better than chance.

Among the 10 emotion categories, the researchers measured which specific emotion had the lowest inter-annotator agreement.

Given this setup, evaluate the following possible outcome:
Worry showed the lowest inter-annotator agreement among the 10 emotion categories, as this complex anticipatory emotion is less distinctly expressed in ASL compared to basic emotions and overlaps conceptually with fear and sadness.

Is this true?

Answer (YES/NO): NO